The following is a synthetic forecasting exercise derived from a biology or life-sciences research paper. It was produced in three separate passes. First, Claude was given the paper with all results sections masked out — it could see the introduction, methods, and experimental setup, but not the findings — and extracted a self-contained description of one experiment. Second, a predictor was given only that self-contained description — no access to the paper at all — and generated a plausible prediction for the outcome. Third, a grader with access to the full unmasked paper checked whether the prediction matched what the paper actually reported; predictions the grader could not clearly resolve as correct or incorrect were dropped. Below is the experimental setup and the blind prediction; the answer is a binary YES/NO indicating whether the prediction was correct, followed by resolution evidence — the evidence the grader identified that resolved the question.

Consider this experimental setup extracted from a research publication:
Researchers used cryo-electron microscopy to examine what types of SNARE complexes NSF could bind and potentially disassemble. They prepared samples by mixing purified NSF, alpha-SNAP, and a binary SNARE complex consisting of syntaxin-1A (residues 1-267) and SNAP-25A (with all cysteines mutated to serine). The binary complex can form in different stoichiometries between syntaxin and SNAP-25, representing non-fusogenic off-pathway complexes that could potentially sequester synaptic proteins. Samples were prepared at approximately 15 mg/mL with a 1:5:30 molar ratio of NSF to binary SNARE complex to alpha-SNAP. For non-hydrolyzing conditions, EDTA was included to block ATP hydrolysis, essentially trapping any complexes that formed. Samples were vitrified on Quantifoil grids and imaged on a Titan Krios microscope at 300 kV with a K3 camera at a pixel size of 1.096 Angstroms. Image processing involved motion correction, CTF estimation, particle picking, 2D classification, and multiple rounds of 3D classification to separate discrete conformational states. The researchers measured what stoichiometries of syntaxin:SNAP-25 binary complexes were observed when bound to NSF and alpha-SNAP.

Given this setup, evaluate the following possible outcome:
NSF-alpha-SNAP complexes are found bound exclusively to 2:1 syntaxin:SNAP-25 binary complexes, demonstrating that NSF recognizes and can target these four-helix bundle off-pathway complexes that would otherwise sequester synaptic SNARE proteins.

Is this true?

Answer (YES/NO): YES